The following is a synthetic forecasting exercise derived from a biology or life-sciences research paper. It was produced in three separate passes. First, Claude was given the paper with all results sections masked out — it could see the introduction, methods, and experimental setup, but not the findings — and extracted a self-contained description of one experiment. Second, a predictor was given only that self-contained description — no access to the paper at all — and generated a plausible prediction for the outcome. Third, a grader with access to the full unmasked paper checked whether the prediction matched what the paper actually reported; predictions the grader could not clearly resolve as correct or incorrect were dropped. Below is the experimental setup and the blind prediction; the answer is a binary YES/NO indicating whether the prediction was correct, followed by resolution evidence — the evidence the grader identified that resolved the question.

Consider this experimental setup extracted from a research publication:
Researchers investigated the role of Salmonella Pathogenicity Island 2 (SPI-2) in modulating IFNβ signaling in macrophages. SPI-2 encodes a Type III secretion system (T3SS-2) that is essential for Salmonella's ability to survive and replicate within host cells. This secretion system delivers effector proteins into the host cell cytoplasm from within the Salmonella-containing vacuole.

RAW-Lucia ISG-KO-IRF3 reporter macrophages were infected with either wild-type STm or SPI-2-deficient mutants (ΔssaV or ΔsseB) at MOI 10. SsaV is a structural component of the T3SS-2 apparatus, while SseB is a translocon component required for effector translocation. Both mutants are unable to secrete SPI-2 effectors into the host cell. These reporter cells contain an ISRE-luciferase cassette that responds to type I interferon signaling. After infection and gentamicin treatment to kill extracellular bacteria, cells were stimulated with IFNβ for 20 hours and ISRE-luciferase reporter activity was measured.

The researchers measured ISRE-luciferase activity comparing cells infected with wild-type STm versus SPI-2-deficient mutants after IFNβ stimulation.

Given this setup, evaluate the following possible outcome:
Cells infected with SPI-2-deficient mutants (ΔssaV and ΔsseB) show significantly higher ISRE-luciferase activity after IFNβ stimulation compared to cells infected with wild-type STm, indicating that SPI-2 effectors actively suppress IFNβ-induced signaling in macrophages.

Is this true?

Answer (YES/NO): NO